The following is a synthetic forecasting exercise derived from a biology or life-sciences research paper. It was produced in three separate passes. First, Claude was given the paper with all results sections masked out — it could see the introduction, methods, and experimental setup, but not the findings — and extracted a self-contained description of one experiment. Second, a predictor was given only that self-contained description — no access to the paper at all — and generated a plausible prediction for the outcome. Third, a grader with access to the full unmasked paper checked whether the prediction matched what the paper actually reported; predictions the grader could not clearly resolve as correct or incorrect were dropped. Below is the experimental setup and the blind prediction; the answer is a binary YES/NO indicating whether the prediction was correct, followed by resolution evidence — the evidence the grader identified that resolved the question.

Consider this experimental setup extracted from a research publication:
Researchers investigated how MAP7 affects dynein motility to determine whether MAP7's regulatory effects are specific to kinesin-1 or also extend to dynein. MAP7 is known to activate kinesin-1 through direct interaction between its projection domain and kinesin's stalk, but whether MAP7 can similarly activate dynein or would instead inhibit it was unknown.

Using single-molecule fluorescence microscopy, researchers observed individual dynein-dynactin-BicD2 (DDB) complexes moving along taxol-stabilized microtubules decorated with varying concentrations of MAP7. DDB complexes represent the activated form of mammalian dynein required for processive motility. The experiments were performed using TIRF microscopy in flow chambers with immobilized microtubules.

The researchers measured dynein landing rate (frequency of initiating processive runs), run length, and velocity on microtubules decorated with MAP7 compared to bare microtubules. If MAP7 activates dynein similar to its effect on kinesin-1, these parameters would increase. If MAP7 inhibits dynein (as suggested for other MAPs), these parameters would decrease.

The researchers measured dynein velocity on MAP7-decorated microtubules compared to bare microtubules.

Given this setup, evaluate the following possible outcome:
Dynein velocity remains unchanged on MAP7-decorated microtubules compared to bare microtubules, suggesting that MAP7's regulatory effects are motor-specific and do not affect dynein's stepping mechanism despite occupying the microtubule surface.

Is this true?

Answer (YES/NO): NO